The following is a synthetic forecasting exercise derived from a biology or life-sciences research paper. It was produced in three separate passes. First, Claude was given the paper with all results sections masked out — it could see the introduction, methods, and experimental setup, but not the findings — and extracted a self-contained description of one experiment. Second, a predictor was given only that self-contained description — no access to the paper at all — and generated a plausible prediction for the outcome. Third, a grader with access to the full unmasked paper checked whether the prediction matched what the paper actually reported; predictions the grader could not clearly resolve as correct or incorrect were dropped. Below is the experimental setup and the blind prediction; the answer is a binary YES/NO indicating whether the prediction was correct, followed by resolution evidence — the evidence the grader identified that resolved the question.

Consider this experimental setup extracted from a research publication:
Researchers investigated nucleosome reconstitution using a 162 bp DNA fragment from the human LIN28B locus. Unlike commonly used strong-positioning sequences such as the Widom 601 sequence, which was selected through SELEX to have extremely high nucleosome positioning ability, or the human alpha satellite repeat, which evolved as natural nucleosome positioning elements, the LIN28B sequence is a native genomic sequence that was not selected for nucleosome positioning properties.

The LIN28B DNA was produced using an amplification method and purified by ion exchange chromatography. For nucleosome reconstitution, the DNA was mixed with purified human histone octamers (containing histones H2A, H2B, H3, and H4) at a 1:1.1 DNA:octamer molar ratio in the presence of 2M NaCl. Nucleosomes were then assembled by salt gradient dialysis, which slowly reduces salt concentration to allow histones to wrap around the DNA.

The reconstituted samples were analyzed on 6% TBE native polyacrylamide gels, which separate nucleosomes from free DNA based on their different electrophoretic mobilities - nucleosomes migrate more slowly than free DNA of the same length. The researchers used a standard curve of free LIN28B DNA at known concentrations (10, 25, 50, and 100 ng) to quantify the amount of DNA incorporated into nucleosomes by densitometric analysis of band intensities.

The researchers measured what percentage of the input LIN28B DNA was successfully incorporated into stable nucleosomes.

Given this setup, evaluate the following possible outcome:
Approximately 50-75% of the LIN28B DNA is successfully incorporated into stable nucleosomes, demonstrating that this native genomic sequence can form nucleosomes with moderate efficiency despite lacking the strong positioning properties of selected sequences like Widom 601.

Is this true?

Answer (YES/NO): YES